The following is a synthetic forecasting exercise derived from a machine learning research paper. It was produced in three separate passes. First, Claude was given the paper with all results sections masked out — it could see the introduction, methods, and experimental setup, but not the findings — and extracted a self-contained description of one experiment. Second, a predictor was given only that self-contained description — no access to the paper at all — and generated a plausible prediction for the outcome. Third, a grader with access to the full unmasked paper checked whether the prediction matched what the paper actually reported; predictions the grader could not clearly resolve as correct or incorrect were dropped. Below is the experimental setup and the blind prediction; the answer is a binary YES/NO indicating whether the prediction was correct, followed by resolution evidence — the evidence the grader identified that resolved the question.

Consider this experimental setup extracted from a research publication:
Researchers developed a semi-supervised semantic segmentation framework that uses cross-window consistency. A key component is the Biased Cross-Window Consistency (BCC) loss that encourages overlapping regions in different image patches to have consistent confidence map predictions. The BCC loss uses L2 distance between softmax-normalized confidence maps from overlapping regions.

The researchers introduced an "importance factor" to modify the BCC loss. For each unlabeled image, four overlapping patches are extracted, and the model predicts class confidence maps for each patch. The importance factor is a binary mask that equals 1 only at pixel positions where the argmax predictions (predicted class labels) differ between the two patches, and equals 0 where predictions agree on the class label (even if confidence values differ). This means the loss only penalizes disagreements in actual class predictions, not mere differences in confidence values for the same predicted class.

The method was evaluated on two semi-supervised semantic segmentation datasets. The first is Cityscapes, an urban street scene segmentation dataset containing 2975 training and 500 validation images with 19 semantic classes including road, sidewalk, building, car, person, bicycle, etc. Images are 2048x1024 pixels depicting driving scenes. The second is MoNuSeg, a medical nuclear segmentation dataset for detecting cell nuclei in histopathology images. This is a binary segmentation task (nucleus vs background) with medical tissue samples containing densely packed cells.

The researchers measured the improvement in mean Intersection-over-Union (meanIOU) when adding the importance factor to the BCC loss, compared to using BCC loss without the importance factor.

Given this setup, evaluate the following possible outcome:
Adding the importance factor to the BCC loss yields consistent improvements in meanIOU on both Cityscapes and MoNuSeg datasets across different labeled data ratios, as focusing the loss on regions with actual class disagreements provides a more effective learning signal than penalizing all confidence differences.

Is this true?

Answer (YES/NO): NO